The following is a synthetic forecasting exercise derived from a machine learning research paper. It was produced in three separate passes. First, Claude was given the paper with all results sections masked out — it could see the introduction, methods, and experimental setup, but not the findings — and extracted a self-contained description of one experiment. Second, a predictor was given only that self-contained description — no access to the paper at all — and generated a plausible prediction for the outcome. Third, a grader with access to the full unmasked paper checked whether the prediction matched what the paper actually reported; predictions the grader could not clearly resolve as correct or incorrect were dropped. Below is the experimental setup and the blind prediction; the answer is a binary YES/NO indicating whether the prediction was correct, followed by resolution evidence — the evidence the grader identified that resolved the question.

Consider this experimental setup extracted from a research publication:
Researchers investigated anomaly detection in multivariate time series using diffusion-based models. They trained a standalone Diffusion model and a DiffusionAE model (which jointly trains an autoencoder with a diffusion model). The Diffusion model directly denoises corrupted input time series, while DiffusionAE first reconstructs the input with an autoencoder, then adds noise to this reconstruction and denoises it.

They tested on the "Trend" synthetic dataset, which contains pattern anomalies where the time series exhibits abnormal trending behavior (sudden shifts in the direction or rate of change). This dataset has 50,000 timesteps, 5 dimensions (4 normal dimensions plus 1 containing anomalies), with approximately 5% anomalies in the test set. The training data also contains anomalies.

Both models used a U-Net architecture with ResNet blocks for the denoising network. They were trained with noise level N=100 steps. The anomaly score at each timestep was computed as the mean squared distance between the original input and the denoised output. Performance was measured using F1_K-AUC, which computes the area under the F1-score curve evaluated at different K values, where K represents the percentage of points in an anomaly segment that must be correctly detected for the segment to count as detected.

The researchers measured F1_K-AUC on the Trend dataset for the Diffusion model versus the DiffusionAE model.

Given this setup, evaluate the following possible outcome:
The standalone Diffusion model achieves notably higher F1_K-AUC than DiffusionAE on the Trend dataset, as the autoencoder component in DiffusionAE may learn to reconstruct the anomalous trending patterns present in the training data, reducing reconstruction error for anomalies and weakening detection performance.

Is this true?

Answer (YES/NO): YES